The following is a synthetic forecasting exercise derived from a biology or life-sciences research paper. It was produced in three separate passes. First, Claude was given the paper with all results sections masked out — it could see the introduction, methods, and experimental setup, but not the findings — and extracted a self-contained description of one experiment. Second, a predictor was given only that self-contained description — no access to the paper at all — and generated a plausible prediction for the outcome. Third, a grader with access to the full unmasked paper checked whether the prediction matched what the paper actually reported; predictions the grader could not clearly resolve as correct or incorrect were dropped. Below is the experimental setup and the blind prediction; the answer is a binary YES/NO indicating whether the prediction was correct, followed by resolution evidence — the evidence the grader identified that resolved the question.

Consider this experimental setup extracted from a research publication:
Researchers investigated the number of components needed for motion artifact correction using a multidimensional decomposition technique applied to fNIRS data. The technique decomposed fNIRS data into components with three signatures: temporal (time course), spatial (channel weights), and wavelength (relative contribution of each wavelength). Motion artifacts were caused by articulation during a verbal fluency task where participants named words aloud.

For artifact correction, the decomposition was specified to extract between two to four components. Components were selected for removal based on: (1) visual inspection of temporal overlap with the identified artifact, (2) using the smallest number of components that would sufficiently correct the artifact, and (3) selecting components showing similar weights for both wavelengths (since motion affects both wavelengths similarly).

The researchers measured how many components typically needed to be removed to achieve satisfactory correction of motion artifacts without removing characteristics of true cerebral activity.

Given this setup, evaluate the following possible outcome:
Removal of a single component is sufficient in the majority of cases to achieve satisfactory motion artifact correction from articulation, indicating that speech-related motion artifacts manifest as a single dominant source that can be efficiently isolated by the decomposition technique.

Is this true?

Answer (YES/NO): NO